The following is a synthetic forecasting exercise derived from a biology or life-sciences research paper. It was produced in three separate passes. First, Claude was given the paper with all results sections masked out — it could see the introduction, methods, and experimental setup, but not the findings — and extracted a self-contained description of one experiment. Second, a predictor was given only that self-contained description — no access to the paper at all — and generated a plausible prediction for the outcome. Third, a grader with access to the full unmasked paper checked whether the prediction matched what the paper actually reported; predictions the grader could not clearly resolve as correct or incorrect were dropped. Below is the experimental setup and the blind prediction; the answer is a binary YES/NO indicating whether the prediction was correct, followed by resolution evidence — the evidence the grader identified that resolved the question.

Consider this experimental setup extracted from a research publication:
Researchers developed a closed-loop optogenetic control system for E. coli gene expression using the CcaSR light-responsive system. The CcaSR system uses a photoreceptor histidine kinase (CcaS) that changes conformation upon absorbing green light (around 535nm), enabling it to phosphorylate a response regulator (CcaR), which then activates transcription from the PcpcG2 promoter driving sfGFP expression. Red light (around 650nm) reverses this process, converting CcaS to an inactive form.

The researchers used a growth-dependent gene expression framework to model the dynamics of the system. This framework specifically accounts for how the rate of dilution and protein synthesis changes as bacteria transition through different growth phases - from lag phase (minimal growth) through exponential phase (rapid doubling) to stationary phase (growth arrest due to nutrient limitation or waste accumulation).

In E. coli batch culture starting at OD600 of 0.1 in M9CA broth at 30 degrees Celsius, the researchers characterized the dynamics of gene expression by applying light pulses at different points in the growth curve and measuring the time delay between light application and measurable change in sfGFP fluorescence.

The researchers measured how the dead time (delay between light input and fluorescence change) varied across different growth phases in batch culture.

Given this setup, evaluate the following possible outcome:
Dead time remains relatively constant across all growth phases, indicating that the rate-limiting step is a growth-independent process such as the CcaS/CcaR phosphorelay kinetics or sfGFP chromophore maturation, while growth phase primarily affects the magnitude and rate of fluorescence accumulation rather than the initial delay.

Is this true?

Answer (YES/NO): NO